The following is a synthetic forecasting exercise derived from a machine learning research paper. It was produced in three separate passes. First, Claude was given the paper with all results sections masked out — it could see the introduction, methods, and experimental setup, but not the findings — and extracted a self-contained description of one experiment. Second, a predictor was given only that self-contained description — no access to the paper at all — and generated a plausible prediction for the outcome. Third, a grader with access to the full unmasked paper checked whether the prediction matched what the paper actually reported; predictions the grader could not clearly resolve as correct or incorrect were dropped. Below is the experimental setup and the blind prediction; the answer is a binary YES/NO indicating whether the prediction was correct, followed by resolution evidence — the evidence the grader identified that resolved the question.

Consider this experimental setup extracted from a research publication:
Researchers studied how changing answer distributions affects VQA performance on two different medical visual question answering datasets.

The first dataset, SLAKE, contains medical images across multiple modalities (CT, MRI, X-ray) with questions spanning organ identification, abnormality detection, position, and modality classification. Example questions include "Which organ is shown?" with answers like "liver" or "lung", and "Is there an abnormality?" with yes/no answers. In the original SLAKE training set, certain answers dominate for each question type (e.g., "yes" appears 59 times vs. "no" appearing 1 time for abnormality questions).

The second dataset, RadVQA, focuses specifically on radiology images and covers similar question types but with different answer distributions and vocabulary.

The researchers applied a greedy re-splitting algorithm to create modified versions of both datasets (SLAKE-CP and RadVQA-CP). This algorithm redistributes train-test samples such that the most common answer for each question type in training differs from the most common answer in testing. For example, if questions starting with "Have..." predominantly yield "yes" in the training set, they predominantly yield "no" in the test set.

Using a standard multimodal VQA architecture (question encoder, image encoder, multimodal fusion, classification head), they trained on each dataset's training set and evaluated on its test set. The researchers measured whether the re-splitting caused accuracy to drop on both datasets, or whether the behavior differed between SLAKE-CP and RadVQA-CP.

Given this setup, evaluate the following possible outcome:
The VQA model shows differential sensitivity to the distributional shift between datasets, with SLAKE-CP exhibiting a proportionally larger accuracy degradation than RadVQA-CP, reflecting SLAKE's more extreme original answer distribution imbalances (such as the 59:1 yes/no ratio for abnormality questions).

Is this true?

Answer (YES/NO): NO